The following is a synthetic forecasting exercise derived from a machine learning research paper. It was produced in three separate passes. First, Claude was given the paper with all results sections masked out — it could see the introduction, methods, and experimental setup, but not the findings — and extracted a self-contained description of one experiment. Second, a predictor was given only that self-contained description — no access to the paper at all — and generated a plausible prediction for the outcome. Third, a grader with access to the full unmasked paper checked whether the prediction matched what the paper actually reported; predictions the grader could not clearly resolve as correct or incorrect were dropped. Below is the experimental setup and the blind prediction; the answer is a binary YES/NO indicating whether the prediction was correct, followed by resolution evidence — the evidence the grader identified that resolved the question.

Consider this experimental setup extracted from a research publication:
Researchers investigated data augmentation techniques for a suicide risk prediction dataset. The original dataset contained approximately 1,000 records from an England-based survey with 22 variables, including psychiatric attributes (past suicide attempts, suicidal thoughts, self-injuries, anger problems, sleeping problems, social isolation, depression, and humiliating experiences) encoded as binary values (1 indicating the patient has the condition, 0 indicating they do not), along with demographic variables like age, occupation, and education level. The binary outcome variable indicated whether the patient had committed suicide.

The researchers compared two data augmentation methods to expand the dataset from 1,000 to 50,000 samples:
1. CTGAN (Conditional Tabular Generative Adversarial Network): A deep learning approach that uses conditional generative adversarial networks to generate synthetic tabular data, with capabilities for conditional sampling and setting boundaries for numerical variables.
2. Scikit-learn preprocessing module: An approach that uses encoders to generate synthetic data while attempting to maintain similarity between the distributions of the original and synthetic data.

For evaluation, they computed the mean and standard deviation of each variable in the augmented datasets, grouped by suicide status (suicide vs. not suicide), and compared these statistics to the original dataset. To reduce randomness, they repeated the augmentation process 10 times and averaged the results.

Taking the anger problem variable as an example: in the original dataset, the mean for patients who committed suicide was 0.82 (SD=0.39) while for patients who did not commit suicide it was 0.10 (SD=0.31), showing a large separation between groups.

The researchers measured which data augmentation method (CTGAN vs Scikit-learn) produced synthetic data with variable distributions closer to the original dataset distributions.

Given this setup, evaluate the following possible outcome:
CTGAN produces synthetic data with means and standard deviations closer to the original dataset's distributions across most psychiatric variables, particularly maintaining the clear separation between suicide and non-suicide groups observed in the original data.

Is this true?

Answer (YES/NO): NO